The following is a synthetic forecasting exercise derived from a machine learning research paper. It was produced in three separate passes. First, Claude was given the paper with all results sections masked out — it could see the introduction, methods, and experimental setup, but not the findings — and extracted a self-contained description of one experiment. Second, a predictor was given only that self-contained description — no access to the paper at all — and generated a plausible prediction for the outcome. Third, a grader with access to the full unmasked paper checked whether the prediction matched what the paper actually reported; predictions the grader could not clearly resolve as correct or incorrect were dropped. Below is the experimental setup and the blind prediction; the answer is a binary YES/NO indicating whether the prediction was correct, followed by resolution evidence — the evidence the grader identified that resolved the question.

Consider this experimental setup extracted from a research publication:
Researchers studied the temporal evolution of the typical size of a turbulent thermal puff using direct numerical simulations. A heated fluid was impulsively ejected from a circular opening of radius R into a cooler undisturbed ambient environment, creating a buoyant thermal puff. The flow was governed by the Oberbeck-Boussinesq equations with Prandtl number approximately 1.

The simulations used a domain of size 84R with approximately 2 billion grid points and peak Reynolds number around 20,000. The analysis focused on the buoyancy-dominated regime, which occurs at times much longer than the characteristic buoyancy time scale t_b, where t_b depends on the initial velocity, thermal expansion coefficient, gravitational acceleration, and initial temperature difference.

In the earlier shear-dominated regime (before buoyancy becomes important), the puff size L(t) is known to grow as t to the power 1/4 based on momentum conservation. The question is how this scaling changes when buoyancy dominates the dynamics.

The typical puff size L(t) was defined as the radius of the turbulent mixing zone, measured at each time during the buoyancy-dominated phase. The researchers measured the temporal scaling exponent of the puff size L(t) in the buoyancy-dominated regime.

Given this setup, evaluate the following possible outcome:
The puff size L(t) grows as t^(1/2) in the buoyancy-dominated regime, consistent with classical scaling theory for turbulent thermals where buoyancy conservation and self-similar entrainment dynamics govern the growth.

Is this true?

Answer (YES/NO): YES